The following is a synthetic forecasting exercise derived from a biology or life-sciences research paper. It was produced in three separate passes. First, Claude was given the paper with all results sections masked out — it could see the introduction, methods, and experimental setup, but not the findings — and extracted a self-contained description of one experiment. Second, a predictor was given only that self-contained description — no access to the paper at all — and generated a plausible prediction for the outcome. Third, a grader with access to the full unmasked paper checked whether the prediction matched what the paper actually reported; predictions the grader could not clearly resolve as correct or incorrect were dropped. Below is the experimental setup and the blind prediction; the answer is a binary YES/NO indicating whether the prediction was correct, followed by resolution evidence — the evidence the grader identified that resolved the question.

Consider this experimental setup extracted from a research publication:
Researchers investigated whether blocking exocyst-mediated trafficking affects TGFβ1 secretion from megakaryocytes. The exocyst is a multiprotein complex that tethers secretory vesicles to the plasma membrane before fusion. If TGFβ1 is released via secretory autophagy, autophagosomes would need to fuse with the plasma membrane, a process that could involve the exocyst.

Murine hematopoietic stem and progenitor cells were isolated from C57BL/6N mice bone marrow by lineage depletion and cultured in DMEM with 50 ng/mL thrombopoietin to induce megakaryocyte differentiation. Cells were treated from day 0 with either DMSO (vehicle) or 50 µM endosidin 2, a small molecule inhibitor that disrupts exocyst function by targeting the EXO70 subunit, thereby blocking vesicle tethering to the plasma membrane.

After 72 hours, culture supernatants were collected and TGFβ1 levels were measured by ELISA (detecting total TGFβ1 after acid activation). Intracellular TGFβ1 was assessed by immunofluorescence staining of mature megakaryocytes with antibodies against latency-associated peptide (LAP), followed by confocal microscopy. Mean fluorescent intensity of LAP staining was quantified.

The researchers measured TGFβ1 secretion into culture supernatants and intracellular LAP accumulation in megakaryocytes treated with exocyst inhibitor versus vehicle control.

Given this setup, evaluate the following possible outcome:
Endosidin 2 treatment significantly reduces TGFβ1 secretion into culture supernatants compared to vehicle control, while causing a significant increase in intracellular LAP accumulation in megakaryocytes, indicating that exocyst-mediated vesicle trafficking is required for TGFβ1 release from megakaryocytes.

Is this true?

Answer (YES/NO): YES